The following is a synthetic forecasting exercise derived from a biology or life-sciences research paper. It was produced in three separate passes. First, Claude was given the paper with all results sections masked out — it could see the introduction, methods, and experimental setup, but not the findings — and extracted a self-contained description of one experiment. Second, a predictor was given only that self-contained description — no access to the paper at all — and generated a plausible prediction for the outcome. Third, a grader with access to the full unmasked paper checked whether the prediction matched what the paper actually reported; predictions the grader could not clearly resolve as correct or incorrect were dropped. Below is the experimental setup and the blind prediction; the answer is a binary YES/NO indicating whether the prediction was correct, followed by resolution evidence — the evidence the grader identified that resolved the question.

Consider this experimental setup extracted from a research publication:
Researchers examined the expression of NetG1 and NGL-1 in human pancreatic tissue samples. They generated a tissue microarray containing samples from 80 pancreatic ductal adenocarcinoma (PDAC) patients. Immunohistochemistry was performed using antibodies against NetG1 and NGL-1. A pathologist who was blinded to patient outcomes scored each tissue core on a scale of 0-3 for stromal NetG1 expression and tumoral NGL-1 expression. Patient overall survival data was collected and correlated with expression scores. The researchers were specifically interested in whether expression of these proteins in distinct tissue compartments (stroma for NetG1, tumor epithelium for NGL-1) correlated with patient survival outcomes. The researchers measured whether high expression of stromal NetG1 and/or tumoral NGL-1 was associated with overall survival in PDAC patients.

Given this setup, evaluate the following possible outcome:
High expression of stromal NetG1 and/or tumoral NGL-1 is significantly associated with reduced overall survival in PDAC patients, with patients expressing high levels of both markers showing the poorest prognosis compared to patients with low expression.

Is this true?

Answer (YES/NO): YES